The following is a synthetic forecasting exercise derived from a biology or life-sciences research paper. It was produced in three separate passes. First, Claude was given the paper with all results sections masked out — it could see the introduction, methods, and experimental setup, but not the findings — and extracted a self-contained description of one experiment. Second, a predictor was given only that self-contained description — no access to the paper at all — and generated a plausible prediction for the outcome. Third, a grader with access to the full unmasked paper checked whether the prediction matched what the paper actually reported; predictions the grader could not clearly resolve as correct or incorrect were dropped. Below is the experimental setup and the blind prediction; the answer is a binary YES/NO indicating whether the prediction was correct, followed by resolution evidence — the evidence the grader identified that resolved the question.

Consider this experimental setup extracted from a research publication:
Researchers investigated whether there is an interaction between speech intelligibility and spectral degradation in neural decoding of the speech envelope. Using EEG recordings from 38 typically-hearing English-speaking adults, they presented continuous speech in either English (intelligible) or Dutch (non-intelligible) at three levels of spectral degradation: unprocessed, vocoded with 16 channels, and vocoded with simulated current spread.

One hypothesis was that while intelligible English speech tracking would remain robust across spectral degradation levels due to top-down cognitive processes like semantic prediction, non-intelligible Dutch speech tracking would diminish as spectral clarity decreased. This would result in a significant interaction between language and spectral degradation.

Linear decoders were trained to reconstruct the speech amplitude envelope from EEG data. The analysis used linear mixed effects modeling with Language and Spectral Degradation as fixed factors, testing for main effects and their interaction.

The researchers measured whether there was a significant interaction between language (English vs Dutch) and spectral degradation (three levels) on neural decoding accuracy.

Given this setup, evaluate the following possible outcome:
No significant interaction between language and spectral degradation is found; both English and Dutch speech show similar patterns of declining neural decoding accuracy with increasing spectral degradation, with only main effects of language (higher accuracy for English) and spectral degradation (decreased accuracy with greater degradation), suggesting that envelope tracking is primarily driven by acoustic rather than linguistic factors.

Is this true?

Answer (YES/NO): NO